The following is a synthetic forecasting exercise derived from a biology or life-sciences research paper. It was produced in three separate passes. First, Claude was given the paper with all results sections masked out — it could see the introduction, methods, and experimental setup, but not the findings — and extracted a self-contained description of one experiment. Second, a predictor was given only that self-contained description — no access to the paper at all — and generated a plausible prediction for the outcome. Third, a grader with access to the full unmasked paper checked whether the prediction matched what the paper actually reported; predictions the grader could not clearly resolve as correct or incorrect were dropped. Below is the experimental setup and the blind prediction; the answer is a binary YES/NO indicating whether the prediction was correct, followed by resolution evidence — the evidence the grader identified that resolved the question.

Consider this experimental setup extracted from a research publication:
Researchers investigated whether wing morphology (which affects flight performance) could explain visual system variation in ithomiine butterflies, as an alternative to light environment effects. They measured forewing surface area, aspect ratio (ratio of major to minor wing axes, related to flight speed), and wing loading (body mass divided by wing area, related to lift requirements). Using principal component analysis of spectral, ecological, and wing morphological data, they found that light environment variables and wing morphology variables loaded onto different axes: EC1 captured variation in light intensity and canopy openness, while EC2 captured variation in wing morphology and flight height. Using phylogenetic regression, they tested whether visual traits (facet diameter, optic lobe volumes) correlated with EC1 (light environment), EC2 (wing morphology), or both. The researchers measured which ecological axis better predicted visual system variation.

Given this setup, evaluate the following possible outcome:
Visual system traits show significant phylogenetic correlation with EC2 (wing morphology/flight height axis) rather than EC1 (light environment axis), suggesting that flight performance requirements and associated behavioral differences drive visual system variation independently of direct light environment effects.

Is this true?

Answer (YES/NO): NO